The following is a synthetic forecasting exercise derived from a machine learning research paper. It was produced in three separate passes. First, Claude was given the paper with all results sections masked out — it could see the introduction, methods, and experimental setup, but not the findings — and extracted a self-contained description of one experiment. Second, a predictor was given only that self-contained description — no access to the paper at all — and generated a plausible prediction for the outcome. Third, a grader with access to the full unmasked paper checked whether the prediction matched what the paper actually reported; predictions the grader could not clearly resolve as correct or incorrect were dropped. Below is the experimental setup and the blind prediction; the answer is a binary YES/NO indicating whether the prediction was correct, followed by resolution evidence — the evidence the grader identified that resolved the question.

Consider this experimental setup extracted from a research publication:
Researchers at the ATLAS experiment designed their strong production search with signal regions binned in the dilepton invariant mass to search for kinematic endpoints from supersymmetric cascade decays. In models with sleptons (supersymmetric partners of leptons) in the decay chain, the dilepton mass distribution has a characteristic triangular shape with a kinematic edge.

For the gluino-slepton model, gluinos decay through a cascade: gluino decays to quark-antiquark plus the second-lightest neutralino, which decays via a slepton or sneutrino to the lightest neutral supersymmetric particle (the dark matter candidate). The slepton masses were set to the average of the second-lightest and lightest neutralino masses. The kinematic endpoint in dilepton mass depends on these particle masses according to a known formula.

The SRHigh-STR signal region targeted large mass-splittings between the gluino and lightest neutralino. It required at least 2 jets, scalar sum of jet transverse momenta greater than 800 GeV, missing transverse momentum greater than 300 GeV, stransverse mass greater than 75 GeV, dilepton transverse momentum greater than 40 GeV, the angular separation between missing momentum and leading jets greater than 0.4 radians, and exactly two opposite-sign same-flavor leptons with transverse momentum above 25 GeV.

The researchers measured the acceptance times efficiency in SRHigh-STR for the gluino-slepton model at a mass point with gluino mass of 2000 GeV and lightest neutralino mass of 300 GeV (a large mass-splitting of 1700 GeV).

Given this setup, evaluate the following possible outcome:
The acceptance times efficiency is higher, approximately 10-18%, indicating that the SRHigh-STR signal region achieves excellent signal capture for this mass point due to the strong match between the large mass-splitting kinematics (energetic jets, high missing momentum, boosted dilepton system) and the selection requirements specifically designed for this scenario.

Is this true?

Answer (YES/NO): YES